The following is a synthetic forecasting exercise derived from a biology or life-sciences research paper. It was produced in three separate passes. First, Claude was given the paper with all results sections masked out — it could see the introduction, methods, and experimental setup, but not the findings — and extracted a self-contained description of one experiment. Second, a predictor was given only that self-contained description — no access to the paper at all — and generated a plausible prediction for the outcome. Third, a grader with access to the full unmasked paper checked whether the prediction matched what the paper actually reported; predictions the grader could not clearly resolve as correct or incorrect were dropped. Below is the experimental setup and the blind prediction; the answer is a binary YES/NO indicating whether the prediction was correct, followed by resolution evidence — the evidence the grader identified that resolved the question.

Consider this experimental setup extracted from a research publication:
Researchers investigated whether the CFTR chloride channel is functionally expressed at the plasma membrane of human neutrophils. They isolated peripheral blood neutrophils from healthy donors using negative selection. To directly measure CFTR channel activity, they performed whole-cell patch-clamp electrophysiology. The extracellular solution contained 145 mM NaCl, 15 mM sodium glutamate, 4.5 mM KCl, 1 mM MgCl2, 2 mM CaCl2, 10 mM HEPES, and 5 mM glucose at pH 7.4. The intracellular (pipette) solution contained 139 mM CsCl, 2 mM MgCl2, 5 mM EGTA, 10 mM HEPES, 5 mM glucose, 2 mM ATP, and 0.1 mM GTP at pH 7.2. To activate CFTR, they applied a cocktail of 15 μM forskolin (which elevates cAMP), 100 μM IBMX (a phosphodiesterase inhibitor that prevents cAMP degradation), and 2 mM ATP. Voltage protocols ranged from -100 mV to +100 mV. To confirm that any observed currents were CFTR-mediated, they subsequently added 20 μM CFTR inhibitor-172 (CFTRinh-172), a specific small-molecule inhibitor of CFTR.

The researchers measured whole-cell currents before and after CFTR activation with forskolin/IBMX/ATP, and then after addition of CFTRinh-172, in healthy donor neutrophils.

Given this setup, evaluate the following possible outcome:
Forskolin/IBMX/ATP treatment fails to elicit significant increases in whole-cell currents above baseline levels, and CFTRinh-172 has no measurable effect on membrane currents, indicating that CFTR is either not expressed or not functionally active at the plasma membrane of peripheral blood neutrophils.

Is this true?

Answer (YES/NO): NO